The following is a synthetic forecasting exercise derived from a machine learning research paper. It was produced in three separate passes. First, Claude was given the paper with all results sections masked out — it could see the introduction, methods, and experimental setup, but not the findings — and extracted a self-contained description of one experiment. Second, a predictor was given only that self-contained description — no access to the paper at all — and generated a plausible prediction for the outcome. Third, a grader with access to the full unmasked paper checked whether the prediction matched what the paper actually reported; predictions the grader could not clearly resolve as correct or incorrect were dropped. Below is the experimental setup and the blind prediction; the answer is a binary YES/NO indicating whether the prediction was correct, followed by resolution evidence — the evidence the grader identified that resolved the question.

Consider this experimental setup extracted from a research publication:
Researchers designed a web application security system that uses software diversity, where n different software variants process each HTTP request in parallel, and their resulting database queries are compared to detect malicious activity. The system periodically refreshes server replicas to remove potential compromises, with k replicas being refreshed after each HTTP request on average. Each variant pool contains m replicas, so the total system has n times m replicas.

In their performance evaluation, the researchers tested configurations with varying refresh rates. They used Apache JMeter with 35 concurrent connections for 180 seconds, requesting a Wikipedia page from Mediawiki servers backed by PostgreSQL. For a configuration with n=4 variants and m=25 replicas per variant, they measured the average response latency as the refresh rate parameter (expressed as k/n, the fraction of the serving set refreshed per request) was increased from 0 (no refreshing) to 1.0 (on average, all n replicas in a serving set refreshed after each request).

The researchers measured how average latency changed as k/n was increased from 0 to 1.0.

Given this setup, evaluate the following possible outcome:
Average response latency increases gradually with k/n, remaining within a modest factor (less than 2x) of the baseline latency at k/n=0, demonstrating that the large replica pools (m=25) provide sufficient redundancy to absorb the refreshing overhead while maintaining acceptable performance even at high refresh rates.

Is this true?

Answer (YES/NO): NO